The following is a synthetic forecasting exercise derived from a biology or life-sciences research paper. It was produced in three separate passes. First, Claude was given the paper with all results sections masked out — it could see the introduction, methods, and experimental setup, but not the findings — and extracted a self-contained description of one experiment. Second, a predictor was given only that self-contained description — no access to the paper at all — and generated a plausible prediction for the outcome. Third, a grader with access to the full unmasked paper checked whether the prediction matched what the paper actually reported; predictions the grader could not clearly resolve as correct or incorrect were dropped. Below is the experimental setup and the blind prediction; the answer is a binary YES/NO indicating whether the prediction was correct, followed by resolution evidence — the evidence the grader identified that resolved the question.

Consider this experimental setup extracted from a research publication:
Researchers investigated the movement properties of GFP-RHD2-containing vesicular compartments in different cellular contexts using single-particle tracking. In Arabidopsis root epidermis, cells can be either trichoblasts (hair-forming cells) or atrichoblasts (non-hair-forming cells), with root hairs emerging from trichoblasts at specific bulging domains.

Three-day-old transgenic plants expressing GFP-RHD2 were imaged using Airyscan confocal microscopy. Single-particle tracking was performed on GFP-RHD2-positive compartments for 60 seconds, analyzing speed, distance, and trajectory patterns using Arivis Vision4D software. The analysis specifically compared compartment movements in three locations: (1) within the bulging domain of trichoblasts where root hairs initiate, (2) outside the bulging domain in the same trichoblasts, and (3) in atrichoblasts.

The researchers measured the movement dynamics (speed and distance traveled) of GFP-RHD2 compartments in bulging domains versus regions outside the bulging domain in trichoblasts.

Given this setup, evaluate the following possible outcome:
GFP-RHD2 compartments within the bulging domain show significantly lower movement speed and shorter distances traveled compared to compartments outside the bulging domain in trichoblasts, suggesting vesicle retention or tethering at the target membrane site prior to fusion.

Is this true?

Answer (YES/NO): NO